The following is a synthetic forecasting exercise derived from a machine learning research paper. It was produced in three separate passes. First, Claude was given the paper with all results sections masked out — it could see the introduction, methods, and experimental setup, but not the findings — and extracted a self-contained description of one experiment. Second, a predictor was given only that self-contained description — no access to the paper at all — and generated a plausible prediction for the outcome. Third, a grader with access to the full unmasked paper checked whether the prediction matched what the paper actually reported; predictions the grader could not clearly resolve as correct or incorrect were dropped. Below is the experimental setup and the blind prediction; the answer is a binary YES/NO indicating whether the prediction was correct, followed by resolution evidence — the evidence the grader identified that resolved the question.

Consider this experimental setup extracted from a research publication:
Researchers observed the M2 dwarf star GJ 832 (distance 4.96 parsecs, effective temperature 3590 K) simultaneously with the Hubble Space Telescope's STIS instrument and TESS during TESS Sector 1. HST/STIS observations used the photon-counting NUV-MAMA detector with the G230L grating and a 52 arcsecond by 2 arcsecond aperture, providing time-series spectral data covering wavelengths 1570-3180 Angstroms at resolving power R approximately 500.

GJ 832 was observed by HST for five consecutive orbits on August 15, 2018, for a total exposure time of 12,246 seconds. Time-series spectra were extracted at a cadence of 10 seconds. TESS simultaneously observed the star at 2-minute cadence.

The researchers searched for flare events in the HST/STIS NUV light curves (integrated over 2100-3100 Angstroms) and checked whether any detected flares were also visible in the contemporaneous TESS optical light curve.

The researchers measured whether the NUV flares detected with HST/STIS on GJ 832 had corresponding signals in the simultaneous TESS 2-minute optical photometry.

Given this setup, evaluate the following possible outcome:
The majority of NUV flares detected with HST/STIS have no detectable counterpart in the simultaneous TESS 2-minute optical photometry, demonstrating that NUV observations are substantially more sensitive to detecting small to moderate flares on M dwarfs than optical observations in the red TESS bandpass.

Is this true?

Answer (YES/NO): YES